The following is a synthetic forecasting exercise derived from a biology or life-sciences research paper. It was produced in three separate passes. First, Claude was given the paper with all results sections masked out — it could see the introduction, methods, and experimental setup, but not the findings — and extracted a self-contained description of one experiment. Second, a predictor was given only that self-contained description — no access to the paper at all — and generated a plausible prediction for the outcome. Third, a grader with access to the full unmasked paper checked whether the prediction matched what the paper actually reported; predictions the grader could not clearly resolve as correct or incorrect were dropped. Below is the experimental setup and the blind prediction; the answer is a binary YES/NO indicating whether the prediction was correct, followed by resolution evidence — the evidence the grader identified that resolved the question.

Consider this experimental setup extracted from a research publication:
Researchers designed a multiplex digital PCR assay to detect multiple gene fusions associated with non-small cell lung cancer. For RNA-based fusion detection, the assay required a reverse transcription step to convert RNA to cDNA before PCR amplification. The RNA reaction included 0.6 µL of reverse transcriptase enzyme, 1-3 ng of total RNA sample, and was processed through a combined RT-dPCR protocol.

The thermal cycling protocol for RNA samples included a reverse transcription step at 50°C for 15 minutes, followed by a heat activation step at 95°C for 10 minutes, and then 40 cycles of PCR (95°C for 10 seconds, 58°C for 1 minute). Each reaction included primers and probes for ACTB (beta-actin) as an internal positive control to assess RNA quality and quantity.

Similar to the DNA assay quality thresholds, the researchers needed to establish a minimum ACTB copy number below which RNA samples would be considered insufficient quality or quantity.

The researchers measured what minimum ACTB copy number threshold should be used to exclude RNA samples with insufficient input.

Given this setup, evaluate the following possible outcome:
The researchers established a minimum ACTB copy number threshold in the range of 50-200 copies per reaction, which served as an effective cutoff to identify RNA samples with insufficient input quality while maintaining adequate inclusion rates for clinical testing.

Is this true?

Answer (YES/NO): NO